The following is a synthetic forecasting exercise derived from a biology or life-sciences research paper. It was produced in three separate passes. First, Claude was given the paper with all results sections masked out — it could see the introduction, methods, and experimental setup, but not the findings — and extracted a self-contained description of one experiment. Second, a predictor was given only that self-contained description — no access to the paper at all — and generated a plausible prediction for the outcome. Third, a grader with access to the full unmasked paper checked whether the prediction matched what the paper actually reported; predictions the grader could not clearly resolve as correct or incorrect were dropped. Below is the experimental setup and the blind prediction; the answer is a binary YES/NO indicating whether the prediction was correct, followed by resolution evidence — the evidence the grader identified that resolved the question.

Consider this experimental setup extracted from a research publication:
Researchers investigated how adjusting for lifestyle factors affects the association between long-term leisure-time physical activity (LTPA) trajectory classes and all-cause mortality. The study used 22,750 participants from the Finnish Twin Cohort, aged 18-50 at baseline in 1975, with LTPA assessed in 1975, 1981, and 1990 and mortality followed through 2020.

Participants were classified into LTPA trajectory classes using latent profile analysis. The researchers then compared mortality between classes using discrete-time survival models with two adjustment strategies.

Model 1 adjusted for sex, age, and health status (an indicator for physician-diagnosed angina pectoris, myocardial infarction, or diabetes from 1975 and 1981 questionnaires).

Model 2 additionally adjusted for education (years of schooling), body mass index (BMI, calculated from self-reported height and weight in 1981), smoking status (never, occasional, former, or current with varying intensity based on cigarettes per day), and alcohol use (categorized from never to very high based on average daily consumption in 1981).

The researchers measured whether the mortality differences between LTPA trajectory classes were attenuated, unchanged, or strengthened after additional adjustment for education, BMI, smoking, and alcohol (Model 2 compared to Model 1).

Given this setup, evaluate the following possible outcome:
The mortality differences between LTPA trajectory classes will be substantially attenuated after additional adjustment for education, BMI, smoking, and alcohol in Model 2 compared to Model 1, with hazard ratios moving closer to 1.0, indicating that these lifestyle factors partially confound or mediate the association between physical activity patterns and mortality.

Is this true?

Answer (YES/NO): YES